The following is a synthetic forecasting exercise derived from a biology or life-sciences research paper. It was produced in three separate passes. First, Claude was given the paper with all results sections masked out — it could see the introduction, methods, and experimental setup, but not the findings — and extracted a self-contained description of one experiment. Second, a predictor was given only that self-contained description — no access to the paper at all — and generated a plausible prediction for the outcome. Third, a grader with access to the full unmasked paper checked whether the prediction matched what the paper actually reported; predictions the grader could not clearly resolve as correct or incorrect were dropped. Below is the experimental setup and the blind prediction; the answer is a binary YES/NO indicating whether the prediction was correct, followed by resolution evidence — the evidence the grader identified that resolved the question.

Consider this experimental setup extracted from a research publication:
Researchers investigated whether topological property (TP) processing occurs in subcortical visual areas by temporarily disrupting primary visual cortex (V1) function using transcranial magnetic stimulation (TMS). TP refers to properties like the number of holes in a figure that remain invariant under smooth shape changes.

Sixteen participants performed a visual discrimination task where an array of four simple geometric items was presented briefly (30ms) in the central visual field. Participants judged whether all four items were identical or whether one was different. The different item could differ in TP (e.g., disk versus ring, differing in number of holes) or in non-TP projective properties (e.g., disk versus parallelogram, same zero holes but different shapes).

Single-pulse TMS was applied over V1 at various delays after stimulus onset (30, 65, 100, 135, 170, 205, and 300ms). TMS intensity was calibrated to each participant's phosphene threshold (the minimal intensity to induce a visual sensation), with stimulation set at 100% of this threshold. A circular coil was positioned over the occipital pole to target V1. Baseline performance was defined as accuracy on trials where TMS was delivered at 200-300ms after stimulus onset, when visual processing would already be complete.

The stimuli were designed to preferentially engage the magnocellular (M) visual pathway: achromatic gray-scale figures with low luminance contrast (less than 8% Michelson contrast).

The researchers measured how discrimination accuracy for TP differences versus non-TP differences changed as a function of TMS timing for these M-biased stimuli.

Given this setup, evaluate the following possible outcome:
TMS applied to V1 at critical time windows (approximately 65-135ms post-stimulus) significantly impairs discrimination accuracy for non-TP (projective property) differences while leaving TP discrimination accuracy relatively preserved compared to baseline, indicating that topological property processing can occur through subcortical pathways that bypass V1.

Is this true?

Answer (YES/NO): NO